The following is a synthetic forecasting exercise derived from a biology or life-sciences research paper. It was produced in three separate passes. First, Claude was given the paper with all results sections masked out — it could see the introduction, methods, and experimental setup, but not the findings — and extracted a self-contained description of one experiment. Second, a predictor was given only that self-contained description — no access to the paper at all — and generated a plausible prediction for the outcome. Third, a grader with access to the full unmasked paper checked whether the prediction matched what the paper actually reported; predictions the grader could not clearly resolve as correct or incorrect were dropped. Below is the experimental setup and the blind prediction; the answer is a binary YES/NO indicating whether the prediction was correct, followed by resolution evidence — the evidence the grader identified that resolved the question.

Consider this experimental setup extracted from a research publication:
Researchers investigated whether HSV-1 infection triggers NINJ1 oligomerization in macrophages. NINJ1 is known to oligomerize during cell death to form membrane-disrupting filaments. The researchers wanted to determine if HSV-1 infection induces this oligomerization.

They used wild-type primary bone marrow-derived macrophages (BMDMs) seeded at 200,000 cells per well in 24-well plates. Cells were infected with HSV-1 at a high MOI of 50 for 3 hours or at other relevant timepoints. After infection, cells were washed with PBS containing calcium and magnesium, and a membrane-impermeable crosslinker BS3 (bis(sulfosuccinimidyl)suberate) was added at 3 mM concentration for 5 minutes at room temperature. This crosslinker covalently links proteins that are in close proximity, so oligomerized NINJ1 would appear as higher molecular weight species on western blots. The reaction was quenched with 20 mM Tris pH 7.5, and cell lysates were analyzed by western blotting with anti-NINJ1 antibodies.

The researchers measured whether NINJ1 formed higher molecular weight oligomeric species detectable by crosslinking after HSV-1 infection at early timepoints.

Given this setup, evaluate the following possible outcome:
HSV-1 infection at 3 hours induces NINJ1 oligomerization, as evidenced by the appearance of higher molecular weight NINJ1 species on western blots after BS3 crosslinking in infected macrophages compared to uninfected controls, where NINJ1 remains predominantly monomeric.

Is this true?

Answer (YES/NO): NO